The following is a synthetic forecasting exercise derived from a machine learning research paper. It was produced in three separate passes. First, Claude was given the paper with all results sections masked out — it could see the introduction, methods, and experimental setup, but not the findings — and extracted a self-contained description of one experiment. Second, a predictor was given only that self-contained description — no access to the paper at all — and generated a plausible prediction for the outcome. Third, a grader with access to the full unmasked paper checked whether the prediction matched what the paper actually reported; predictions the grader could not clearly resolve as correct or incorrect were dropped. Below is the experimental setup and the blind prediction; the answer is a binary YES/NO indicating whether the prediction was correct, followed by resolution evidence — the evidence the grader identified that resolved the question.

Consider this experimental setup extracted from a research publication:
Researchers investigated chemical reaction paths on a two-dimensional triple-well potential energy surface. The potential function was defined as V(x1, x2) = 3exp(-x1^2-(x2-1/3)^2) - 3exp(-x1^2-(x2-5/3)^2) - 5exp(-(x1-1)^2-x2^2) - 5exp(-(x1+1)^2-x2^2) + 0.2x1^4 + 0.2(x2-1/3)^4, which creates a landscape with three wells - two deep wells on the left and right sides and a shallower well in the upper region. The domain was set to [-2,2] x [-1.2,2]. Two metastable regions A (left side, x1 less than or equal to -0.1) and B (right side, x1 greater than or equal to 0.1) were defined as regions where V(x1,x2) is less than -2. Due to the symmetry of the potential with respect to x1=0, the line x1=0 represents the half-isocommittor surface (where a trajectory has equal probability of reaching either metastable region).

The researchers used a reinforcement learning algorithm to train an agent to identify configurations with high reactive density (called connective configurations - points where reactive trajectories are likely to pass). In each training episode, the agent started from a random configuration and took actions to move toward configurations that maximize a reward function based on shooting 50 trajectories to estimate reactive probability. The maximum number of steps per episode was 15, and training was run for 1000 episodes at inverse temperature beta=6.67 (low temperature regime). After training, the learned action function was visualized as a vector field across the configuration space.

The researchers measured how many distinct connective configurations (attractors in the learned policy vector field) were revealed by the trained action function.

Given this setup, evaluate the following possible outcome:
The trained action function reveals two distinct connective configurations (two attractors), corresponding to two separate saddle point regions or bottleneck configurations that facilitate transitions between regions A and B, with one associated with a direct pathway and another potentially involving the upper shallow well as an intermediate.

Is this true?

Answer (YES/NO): YES